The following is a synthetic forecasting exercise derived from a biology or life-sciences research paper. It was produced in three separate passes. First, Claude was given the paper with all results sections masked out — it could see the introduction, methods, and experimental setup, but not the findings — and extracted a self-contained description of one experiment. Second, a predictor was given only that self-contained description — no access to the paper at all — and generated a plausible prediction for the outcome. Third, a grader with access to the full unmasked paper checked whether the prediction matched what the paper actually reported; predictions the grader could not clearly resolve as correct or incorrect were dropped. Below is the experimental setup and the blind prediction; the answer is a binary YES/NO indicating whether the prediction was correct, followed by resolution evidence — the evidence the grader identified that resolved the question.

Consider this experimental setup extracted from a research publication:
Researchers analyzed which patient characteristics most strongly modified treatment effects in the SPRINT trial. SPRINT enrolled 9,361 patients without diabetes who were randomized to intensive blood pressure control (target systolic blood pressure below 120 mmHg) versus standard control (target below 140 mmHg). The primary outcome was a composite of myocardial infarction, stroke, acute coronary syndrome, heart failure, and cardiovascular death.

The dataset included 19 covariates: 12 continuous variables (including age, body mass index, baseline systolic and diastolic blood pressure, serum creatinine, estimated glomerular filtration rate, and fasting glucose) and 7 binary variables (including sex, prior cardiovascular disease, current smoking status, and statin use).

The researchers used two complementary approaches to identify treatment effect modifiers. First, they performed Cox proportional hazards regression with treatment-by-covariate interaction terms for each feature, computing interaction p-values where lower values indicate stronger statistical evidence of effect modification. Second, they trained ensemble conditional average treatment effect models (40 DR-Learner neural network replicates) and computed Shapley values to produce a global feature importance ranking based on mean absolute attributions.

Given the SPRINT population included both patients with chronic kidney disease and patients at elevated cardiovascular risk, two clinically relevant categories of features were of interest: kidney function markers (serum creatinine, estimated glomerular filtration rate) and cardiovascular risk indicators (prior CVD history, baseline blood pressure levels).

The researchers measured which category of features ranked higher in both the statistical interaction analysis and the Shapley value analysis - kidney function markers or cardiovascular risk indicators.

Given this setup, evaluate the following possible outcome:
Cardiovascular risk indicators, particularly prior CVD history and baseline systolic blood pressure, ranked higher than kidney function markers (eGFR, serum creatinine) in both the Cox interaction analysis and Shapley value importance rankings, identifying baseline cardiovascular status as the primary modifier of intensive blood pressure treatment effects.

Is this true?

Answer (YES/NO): NO